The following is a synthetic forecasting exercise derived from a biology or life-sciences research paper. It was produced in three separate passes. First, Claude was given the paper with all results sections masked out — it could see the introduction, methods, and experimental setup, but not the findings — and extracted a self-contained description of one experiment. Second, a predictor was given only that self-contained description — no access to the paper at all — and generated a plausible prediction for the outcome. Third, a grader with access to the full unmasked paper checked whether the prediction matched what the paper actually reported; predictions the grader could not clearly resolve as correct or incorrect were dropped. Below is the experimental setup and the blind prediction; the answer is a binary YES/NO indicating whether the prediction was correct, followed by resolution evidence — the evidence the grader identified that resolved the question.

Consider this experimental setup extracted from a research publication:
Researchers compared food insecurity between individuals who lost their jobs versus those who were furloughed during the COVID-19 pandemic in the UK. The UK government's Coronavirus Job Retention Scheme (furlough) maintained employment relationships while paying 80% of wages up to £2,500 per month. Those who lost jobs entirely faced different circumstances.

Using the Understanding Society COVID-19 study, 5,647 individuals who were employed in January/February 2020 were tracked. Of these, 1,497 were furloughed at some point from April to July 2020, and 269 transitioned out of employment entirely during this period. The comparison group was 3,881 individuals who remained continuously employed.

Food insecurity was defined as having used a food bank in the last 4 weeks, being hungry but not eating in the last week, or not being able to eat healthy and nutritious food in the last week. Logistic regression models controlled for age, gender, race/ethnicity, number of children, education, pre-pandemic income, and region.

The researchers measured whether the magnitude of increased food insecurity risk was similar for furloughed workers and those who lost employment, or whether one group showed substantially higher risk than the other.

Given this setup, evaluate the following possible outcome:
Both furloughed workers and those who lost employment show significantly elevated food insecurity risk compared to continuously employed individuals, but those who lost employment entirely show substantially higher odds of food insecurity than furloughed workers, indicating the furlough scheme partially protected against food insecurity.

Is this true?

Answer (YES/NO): NO